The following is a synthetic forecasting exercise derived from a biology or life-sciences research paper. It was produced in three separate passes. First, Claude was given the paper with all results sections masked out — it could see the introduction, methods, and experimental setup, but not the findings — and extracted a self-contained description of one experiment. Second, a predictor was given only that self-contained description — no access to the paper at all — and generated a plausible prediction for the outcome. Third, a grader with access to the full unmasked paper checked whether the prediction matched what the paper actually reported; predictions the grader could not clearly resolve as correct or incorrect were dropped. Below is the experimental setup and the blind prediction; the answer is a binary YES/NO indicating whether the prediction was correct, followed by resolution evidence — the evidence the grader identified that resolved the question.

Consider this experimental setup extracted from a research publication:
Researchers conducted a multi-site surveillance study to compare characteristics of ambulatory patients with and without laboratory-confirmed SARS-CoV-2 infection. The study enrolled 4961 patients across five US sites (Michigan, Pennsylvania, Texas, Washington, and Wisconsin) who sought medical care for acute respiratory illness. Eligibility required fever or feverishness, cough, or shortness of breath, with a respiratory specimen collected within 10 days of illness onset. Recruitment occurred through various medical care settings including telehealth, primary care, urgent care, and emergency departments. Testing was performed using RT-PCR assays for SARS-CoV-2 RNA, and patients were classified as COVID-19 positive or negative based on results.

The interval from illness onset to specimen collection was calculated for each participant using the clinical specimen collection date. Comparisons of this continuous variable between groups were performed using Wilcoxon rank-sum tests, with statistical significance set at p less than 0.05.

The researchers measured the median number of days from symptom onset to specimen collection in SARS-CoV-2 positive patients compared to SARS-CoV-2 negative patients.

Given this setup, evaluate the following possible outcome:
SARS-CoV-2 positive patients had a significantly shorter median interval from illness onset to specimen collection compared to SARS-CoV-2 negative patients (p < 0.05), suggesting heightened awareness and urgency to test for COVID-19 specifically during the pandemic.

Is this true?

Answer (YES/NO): NO